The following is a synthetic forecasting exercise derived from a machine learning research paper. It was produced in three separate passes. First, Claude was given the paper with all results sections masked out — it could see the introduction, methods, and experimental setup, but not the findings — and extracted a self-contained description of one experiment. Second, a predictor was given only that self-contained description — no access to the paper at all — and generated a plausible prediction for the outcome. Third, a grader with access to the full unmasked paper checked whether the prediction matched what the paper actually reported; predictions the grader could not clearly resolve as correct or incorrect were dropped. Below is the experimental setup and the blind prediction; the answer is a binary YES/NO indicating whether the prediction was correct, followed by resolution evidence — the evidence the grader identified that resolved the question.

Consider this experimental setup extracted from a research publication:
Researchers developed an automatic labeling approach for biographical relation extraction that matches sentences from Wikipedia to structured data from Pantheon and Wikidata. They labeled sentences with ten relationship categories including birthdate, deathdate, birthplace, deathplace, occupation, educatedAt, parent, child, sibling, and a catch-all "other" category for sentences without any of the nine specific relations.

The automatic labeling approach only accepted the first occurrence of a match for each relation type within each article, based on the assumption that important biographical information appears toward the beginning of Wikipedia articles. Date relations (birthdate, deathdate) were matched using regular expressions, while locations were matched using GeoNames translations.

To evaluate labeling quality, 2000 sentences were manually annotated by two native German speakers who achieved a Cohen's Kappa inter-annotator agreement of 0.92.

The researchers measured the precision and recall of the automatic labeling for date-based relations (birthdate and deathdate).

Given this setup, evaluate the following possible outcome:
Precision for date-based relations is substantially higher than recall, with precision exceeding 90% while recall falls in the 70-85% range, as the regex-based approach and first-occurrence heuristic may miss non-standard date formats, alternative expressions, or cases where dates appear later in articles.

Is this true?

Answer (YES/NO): NO